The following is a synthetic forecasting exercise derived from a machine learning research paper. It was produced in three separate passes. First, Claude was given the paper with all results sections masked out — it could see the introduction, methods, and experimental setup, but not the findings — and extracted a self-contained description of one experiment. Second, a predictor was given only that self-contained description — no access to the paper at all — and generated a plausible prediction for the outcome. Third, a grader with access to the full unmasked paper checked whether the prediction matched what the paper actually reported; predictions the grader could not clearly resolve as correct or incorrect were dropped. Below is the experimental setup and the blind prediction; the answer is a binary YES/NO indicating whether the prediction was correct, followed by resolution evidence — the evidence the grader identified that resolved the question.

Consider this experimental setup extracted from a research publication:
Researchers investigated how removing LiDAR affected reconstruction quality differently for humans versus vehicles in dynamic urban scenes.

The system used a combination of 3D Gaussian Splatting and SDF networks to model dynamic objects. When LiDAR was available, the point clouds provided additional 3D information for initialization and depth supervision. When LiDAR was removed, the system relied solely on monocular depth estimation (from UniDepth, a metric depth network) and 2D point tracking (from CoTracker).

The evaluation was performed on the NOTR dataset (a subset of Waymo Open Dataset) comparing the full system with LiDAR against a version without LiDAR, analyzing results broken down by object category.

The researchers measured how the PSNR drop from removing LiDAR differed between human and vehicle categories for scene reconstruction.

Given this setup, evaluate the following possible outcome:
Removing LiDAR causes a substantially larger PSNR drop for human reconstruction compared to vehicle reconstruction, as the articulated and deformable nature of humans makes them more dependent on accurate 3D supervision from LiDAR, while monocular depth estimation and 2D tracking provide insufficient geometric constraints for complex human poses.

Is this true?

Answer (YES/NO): NO